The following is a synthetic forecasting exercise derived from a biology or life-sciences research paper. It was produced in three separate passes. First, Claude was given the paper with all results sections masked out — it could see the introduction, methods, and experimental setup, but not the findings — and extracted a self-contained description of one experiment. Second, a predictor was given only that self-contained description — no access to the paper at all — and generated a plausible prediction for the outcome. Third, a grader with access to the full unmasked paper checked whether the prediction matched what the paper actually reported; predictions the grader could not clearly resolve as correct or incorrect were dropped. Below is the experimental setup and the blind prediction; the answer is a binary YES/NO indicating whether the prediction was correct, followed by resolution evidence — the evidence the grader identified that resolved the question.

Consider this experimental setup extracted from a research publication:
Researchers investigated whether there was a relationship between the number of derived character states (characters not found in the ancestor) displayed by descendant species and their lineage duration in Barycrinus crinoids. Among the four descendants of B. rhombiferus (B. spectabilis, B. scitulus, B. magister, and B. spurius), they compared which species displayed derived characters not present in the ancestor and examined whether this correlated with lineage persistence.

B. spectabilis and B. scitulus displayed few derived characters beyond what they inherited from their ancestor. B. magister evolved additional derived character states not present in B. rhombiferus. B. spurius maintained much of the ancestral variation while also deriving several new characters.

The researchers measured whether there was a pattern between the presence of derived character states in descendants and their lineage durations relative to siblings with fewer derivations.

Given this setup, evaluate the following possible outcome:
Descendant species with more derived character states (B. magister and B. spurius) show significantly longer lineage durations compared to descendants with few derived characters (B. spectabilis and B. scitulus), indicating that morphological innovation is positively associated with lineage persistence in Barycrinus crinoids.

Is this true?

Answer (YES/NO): YES